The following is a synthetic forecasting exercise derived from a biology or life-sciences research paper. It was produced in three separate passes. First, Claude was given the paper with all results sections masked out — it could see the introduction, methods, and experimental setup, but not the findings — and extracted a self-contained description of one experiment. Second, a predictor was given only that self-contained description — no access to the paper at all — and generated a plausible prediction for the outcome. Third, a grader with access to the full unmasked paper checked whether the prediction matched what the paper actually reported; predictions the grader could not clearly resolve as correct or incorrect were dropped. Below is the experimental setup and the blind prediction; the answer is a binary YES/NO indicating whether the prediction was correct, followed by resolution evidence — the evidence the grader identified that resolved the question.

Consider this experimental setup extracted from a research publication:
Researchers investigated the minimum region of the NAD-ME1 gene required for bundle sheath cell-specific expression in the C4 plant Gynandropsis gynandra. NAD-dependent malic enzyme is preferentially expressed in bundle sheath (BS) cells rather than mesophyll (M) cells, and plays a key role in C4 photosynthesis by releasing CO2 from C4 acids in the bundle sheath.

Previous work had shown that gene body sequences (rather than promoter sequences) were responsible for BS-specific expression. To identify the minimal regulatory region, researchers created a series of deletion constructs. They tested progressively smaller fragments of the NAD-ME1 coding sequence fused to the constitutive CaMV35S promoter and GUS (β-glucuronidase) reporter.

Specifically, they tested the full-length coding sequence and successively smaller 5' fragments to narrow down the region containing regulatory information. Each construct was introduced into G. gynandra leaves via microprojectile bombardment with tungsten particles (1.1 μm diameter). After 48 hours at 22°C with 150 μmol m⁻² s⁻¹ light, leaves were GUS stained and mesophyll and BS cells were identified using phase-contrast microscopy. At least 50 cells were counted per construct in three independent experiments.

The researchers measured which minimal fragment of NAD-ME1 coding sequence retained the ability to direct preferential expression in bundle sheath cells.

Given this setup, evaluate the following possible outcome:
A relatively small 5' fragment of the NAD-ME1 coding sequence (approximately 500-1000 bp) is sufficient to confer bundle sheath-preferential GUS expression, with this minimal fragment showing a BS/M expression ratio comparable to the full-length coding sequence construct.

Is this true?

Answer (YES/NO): NO